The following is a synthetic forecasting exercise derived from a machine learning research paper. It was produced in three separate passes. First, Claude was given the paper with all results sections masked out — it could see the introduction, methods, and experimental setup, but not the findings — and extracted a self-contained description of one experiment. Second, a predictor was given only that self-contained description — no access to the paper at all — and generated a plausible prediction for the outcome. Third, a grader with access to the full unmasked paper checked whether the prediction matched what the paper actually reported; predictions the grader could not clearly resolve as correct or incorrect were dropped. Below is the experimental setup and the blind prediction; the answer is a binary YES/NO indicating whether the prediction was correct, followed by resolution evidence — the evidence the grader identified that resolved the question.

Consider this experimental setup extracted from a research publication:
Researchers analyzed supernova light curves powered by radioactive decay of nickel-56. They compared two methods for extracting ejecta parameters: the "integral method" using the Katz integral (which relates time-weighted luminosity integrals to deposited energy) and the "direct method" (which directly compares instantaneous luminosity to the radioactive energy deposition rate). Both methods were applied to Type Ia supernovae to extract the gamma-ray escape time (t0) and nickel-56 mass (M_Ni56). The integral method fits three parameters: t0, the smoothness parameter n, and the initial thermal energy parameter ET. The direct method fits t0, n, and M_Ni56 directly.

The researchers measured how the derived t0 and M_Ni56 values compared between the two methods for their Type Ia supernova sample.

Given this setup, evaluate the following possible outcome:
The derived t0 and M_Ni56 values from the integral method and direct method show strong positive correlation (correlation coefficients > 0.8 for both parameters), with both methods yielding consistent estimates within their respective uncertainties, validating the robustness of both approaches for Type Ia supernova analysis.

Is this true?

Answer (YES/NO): NO